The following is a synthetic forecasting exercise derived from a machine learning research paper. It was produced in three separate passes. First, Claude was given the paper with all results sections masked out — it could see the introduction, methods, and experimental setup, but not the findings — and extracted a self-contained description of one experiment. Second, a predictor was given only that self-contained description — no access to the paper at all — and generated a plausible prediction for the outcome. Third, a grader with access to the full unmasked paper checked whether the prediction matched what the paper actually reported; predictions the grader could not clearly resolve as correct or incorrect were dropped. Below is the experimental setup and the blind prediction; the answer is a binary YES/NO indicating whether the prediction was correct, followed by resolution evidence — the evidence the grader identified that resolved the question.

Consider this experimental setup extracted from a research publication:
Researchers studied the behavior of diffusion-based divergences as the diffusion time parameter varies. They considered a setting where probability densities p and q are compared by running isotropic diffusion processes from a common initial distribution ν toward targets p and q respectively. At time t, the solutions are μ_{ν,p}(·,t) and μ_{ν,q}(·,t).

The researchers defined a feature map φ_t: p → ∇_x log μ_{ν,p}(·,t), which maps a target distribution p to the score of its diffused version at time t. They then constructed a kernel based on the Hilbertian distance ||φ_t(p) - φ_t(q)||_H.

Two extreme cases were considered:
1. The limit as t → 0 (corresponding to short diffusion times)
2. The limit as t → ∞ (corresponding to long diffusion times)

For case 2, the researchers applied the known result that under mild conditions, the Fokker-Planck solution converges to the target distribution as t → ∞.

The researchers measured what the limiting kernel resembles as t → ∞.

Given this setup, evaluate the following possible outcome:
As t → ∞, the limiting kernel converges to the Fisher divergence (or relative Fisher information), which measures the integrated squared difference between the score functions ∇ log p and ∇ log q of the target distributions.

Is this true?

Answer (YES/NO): NO